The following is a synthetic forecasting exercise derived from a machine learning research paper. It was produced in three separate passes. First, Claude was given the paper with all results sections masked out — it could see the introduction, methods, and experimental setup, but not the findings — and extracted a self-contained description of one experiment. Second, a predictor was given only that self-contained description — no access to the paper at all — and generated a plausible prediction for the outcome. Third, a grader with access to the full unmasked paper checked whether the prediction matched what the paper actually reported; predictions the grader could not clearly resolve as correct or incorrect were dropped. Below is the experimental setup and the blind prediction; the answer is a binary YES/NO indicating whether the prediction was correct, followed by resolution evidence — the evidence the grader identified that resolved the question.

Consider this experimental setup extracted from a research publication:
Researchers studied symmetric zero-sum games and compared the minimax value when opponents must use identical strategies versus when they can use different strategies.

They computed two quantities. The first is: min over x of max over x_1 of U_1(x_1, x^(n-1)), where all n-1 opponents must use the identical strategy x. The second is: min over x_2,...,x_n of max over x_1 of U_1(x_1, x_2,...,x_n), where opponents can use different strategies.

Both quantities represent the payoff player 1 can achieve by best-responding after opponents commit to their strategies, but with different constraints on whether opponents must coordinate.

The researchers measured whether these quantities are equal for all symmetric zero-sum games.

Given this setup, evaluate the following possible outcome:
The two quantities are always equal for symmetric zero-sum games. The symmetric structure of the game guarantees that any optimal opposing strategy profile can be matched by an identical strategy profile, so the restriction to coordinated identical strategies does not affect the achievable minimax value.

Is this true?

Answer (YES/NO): NO